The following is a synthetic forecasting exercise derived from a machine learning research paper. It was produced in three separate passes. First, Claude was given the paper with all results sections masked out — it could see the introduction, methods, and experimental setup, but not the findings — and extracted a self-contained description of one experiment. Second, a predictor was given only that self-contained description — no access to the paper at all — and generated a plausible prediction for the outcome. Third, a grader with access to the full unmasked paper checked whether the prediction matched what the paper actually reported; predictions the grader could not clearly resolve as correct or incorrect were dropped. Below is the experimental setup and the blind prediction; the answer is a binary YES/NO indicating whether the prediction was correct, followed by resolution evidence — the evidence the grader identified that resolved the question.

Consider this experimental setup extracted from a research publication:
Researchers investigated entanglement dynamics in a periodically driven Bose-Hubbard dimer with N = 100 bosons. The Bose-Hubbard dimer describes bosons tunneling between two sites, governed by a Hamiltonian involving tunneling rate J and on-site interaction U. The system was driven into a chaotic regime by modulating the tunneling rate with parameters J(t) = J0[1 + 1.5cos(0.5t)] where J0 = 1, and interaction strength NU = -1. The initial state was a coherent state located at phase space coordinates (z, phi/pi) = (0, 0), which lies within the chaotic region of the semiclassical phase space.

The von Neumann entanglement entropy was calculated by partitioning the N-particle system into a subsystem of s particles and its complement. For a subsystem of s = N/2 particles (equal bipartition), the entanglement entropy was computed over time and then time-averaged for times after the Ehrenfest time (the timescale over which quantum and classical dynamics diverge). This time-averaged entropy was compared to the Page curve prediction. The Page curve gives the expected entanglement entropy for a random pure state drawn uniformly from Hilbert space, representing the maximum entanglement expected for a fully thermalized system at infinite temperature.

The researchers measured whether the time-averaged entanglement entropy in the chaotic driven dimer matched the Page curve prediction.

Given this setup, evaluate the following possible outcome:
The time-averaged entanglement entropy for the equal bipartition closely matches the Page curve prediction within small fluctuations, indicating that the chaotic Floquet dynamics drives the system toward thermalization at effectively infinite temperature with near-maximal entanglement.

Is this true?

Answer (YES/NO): YES